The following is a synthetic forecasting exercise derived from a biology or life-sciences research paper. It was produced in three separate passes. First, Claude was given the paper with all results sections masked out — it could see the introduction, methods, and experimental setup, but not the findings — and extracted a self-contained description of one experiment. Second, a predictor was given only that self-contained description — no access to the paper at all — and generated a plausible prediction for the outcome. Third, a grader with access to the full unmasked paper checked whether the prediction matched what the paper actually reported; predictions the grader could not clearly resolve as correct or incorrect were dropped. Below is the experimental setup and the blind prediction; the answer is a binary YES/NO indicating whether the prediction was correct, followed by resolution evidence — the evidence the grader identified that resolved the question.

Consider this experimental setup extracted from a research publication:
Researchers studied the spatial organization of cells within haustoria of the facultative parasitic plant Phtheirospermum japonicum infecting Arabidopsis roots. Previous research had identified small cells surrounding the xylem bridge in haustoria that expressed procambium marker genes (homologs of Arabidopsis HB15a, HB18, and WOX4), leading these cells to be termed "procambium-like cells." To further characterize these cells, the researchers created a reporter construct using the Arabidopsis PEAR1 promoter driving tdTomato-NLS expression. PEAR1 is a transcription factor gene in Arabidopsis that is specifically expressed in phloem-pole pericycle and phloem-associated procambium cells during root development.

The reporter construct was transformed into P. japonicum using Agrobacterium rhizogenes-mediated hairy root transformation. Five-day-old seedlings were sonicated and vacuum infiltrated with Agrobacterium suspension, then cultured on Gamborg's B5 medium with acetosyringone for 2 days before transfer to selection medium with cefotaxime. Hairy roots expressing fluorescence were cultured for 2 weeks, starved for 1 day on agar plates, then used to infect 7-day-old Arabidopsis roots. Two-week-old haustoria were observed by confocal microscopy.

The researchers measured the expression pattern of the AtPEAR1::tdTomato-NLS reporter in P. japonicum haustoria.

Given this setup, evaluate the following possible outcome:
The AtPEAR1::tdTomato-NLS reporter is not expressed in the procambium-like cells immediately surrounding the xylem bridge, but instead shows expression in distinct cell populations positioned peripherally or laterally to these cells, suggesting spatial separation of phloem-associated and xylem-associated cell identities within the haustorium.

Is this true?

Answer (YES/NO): YES